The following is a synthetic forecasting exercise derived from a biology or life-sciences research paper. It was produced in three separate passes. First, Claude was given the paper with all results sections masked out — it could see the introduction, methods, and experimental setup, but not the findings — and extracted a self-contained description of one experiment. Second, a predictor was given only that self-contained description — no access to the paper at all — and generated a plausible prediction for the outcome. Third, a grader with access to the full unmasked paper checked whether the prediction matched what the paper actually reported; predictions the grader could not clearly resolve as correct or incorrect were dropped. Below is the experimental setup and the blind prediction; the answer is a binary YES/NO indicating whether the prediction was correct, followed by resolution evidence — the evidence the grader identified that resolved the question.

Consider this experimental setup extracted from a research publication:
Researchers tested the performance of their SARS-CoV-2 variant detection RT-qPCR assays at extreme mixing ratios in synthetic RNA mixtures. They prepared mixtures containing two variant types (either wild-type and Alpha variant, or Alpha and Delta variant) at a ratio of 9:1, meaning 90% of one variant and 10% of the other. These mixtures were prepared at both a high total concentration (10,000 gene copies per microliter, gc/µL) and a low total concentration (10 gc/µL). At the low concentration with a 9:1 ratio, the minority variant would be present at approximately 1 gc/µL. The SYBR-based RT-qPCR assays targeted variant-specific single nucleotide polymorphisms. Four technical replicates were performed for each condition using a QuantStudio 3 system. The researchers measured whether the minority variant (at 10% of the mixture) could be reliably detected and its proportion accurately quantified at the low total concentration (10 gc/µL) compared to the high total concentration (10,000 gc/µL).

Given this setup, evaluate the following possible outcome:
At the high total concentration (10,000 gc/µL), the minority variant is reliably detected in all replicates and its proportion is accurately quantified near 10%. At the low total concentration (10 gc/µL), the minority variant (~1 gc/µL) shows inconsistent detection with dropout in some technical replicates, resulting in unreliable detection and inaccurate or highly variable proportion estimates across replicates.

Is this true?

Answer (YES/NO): NO